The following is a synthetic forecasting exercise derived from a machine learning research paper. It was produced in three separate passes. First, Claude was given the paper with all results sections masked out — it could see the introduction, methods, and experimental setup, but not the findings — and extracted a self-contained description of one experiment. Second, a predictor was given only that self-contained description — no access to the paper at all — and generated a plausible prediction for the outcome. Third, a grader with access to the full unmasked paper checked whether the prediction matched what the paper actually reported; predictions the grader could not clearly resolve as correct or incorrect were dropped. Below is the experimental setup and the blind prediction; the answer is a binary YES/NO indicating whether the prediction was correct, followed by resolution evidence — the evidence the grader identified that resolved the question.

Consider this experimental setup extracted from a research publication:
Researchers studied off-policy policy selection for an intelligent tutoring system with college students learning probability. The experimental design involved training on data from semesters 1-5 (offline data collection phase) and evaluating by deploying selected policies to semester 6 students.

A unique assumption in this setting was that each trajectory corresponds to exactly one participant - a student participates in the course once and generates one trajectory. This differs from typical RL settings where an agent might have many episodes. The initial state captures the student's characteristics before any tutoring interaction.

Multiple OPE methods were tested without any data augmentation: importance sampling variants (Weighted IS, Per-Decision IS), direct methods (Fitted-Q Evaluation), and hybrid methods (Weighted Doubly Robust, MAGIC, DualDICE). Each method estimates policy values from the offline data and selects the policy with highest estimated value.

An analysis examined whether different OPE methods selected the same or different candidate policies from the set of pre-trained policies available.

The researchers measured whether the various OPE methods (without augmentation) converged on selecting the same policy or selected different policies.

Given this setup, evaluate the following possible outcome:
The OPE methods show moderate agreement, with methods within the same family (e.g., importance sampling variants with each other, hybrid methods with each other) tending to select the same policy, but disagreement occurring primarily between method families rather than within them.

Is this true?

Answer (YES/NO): NO